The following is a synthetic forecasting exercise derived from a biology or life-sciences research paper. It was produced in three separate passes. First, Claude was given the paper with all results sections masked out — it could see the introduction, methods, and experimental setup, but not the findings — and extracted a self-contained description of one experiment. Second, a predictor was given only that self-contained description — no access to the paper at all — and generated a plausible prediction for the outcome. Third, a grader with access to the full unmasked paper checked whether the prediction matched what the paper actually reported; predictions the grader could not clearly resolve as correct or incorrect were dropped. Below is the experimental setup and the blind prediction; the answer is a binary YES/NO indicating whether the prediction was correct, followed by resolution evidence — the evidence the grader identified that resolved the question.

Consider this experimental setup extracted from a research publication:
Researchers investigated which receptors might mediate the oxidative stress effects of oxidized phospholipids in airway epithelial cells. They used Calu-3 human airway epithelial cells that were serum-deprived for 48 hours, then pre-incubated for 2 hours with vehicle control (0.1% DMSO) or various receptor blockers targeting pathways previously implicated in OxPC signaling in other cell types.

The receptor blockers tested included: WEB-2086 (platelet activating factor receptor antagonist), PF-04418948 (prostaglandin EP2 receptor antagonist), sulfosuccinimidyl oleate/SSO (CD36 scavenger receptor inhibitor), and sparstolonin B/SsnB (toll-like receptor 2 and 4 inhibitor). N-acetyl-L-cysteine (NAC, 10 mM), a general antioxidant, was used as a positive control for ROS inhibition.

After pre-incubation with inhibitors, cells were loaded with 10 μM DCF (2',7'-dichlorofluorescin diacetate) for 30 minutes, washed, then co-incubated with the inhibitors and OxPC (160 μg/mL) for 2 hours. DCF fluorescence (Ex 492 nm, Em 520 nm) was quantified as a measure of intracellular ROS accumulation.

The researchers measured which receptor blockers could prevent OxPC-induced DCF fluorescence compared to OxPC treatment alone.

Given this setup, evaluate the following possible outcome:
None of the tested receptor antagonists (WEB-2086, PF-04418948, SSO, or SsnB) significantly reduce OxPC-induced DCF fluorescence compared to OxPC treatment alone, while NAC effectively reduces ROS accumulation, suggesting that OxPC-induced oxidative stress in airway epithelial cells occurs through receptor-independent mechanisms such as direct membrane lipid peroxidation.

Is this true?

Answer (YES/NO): YES